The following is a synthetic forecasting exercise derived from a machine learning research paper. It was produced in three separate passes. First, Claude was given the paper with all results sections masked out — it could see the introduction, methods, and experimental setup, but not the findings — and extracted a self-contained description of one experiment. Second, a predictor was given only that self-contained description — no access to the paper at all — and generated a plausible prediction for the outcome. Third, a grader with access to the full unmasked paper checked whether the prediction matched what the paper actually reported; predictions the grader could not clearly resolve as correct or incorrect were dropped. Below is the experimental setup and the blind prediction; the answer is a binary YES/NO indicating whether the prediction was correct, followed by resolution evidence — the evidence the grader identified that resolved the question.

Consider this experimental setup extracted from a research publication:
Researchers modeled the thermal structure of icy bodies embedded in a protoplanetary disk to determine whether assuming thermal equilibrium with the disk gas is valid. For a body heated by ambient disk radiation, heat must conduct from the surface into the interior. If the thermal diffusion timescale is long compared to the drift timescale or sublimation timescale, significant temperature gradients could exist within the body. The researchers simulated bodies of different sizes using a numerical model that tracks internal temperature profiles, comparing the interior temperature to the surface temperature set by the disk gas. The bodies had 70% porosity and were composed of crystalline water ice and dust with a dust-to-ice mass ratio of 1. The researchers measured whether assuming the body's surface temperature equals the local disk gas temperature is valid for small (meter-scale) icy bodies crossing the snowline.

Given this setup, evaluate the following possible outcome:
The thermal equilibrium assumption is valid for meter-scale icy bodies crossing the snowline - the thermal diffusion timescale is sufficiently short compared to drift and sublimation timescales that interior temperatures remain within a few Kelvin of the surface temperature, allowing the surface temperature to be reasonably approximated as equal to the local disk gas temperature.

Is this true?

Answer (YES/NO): YES